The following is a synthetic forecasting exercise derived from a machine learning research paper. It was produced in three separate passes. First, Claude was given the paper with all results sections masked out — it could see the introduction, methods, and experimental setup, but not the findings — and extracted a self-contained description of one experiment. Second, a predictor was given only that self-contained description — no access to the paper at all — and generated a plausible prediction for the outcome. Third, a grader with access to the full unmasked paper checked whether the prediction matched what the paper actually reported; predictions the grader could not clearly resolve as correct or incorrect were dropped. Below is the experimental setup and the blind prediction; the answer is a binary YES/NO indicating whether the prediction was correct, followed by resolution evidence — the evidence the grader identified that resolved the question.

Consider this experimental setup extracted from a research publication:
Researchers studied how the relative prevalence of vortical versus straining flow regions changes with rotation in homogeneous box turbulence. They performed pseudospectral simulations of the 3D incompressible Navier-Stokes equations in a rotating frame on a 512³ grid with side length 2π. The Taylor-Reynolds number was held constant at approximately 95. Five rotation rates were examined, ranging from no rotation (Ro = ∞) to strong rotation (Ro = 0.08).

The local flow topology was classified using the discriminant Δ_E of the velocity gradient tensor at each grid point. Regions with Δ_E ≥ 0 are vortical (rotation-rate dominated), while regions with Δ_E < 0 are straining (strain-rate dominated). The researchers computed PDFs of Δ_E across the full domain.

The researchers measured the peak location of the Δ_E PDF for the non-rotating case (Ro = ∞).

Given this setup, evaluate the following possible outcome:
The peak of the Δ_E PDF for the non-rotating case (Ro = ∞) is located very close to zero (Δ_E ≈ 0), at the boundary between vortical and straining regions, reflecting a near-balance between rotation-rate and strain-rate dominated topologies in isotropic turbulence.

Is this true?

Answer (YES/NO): NO